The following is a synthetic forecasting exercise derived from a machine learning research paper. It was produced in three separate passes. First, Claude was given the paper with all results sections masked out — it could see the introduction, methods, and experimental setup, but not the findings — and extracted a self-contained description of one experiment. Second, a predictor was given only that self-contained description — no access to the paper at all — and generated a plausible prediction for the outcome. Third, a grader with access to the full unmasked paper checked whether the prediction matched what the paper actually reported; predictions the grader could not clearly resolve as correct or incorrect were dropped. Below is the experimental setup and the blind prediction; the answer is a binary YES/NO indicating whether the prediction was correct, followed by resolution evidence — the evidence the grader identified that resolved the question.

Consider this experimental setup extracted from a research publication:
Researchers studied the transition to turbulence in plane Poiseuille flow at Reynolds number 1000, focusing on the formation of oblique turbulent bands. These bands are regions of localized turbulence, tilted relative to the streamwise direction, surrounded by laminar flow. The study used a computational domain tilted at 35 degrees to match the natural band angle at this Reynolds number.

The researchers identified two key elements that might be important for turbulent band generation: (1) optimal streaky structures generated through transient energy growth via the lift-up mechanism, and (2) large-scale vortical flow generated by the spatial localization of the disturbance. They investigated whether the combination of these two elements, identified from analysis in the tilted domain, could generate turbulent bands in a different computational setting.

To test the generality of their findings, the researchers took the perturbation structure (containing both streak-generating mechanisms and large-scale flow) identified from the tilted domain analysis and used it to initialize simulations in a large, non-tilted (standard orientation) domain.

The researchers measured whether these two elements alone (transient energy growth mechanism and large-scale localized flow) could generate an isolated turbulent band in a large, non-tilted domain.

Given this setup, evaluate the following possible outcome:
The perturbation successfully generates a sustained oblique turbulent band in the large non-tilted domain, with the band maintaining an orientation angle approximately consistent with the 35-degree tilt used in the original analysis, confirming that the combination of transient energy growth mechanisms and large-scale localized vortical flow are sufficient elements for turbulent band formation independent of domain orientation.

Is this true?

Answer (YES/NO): YES